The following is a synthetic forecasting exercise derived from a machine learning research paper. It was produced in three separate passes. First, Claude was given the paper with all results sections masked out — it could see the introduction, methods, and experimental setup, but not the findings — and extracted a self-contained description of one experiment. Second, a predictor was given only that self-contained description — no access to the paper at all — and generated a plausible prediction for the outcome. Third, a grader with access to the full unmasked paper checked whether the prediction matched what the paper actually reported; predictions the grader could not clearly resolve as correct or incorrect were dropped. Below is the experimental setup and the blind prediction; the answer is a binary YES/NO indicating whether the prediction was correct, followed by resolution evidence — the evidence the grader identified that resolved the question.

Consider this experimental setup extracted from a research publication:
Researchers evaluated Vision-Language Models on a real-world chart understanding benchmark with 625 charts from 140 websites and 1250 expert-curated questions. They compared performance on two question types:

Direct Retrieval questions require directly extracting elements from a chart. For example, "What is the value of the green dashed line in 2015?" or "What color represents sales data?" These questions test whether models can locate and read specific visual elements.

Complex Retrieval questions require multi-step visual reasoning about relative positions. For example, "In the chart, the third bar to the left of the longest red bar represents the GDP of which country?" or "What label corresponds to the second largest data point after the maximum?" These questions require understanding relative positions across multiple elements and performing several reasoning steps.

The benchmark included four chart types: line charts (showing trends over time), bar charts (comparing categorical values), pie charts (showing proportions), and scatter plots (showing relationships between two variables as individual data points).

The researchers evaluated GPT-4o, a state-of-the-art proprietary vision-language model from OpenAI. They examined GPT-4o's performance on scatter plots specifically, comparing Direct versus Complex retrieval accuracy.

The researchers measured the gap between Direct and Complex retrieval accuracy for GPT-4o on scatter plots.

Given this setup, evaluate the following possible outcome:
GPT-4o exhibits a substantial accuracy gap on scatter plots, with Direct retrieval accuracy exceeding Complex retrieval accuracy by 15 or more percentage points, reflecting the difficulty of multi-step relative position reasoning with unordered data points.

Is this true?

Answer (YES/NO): YES